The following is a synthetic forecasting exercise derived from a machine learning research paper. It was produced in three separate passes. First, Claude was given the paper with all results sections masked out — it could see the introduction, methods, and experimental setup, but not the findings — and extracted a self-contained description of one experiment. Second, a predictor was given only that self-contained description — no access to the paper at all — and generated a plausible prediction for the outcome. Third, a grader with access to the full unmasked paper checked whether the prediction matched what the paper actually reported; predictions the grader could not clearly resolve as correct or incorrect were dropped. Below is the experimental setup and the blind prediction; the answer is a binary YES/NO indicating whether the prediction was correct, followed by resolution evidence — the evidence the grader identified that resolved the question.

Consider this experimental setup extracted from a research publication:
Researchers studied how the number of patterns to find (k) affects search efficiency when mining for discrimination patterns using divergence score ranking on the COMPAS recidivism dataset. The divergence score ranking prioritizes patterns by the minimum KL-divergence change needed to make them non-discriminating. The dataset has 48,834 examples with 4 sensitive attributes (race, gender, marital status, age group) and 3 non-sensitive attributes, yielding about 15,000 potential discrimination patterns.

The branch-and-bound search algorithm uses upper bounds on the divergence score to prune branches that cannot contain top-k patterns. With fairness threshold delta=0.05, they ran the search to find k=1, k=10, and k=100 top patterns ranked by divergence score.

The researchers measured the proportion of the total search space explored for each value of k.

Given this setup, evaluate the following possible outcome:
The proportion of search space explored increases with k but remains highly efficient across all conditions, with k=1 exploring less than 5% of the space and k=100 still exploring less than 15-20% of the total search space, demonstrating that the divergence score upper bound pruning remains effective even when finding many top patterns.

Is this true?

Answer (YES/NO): NO